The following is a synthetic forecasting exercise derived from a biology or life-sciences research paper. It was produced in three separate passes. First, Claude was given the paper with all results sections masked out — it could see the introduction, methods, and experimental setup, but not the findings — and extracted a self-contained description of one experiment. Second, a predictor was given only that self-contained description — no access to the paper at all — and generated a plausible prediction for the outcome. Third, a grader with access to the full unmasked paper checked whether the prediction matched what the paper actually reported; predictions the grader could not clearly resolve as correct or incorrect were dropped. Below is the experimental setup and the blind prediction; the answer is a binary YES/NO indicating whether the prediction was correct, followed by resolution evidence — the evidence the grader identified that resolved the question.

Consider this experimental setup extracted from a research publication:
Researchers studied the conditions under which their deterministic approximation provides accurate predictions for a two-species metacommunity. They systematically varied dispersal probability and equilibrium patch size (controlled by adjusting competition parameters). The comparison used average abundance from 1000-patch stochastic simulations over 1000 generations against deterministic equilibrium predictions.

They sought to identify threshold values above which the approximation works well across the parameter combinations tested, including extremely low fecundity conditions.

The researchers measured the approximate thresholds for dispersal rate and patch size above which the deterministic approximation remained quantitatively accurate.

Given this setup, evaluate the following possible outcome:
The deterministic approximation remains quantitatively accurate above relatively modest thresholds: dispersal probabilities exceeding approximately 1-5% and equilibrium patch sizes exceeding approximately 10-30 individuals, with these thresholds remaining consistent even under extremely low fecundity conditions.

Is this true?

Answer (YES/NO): NO